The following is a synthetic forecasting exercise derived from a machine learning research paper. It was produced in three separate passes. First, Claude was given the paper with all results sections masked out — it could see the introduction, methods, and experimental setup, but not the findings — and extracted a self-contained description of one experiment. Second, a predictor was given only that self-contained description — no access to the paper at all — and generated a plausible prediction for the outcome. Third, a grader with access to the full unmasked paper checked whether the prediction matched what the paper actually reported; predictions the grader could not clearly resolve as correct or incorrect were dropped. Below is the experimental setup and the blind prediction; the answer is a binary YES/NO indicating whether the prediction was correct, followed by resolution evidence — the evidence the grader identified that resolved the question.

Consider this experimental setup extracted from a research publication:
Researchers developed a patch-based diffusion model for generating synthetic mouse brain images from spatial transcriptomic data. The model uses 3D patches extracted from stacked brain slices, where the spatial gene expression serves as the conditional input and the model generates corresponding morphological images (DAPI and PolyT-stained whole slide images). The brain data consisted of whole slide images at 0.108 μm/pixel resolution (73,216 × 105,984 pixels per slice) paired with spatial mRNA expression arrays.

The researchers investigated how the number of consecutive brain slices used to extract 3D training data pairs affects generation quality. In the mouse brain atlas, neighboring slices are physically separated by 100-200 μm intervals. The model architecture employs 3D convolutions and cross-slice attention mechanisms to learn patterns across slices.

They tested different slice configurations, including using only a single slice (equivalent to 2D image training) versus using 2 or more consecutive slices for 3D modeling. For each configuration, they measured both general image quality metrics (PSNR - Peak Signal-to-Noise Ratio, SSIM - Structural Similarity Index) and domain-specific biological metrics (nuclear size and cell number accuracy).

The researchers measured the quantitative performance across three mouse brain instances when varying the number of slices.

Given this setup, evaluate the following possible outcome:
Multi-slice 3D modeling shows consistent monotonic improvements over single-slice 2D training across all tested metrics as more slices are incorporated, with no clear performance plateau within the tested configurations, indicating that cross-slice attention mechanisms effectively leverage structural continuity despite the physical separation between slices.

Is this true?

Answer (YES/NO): NO